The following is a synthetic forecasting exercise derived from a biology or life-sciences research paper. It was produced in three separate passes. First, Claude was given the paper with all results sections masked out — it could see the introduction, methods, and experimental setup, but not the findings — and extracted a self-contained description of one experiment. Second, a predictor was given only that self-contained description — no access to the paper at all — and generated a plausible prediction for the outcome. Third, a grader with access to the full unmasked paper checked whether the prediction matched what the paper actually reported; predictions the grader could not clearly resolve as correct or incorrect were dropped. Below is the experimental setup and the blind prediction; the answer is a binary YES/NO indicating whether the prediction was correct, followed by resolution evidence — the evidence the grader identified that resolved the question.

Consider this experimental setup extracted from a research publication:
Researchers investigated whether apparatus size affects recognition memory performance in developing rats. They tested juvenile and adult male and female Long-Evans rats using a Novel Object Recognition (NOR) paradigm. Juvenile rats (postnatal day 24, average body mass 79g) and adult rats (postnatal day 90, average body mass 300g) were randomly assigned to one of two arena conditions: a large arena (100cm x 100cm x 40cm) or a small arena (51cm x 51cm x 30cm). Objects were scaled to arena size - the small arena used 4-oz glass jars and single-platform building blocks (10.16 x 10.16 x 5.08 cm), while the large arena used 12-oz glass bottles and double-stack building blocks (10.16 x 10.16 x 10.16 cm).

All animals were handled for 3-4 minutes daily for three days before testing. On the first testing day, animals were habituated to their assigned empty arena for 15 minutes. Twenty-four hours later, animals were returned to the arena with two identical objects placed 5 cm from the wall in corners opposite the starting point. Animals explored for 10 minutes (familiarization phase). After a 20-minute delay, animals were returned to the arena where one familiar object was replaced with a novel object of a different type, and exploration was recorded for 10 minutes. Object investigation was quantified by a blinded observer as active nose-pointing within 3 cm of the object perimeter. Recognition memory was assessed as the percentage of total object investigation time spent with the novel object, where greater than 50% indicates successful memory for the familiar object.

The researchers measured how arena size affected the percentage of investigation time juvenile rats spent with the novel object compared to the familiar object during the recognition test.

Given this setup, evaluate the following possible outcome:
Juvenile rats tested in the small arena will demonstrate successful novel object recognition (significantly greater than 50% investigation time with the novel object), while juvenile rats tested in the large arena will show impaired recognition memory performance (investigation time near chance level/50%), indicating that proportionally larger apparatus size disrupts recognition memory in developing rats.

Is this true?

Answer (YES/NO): YES